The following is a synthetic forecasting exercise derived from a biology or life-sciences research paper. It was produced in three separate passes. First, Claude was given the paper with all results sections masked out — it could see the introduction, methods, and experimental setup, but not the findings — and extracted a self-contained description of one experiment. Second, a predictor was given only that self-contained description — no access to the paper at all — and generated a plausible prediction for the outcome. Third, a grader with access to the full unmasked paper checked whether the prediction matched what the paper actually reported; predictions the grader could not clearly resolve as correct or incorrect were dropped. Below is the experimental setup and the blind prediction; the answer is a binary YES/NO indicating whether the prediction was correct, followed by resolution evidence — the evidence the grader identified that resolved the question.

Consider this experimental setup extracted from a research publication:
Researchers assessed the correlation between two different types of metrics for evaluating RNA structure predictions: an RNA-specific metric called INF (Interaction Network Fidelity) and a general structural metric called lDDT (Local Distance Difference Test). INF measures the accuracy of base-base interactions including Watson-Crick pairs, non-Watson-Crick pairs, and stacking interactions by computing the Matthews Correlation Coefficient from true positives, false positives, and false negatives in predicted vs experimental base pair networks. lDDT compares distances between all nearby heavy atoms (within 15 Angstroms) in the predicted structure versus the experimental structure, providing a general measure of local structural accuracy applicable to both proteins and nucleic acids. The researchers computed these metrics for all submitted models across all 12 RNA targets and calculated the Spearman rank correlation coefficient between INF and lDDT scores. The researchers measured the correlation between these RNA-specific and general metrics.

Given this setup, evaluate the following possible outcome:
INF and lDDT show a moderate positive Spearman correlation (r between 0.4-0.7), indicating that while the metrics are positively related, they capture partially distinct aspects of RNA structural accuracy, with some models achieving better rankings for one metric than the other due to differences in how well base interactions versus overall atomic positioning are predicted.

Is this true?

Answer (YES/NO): NO